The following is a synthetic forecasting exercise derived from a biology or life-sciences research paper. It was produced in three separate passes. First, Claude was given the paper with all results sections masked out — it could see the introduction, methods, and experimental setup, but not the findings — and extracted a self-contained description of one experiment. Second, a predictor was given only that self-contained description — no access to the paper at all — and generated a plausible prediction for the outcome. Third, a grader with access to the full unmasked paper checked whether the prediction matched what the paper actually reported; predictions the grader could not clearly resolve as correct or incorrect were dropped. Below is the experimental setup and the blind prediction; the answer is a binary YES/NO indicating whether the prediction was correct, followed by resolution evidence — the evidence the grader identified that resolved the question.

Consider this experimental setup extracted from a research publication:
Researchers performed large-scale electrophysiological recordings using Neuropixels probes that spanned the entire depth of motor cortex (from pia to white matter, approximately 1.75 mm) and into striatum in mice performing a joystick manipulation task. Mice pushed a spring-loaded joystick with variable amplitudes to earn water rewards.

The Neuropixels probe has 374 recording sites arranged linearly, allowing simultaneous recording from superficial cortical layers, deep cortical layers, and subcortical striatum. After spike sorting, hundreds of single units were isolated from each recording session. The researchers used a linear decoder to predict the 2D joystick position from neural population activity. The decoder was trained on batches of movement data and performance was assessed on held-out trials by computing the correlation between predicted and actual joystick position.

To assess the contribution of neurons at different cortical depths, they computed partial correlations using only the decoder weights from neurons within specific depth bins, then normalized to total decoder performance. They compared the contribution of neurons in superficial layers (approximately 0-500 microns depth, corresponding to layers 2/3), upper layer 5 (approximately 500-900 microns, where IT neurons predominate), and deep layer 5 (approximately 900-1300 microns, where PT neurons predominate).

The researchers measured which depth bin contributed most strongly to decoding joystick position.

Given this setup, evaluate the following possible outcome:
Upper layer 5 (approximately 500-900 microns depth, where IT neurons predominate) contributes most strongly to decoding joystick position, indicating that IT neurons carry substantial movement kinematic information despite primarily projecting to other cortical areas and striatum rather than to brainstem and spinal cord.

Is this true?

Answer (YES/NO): YES